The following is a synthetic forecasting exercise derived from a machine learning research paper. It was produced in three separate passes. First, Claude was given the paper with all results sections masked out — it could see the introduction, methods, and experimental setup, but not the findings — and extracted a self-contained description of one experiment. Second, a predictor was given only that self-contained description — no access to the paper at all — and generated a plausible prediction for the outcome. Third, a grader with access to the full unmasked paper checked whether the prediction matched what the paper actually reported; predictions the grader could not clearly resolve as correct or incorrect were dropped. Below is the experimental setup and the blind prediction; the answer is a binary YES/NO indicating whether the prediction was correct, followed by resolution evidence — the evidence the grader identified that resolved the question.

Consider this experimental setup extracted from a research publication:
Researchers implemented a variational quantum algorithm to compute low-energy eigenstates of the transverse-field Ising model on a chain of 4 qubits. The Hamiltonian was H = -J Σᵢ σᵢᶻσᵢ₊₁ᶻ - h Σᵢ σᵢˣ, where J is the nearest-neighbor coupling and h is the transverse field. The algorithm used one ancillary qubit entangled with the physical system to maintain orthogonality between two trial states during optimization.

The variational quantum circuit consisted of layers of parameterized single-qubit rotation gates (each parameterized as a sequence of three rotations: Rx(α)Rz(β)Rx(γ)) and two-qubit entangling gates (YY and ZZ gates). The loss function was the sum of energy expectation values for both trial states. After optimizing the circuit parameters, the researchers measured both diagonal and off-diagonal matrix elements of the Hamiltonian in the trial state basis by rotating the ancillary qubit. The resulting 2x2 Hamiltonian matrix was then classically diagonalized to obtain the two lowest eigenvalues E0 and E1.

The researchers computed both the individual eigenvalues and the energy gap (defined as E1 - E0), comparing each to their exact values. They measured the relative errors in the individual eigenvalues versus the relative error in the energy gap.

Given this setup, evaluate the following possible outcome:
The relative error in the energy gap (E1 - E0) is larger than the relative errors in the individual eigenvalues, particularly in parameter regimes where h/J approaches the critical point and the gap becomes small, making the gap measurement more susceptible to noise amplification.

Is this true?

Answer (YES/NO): NO